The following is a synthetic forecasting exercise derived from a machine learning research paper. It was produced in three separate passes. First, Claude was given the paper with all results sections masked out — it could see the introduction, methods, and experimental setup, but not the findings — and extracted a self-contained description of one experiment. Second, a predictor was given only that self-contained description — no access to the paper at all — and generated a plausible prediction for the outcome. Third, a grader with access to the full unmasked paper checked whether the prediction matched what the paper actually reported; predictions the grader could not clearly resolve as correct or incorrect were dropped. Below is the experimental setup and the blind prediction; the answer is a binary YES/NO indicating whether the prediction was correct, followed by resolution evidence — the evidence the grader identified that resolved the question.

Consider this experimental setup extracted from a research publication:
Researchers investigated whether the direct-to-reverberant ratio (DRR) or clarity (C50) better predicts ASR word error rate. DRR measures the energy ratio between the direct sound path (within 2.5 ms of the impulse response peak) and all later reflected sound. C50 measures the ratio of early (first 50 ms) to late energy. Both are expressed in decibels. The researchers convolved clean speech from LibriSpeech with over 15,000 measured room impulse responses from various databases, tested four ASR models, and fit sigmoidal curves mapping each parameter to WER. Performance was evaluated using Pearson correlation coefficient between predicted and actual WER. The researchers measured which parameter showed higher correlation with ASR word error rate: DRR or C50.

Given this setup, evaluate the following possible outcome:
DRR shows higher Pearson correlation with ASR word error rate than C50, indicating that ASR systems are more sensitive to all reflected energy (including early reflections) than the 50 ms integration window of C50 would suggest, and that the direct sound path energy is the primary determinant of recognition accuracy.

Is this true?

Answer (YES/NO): NO